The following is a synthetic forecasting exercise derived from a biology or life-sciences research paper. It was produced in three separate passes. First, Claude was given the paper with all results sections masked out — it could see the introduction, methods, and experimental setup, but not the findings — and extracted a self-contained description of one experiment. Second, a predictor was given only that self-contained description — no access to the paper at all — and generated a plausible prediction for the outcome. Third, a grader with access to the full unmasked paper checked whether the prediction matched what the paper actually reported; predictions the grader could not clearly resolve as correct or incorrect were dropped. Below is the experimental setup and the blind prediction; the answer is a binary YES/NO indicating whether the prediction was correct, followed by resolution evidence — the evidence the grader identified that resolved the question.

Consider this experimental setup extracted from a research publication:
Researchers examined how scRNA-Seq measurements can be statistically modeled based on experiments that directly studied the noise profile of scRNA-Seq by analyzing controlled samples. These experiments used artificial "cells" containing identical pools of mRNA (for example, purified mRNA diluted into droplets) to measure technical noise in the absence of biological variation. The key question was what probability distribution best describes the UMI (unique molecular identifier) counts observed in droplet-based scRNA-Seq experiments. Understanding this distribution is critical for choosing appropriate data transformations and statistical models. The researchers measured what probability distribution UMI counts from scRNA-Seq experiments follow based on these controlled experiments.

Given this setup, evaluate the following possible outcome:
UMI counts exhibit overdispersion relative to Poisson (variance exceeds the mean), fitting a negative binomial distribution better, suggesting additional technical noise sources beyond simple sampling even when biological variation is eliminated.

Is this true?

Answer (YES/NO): NO